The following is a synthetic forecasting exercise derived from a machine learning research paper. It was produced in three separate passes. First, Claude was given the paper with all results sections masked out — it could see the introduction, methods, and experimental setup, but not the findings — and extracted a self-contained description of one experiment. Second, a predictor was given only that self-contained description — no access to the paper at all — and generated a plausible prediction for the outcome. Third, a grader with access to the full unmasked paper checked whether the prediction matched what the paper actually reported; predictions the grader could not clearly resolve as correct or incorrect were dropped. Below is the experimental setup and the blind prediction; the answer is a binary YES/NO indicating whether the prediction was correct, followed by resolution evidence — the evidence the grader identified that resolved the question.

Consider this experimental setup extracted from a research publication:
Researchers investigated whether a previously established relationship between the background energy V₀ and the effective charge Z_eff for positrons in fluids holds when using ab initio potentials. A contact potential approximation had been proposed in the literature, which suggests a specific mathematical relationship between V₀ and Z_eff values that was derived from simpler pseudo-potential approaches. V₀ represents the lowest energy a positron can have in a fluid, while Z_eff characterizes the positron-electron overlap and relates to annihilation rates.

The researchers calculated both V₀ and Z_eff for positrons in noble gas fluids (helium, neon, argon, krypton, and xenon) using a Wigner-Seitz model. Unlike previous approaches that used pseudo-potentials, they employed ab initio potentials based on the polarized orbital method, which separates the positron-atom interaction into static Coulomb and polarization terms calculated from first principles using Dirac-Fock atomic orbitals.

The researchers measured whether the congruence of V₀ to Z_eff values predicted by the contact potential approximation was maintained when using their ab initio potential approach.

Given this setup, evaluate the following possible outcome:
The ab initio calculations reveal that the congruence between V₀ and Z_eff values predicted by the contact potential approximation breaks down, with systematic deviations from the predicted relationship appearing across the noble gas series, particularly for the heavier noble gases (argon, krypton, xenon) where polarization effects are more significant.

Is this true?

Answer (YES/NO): YES